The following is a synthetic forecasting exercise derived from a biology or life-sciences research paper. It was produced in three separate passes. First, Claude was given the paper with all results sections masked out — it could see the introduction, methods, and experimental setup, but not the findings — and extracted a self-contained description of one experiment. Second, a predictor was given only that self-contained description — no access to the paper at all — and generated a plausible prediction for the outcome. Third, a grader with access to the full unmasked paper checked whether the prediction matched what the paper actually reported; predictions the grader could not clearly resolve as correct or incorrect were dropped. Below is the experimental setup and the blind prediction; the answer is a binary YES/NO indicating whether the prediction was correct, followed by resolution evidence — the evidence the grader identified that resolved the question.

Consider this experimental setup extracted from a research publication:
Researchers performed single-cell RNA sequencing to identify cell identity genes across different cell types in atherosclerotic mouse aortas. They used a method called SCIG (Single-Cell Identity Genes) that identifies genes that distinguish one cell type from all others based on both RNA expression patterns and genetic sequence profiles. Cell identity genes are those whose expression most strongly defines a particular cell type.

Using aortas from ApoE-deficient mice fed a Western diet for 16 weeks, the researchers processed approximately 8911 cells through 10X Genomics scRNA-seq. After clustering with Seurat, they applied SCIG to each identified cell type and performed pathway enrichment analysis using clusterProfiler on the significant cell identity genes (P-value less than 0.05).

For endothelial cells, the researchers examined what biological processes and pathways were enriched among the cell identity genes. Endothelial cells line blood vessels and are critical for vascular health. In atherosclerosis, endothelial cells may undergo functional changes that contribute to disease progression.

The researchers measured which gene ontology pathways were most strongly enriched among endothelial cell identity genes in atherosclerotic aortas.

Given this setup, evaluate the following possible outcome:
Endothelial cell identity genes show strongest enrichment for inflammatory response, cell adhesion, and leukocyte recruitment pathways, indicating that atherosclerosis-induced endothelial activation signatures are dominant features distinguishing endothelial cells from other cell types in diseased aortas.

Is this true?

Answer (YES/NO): NO